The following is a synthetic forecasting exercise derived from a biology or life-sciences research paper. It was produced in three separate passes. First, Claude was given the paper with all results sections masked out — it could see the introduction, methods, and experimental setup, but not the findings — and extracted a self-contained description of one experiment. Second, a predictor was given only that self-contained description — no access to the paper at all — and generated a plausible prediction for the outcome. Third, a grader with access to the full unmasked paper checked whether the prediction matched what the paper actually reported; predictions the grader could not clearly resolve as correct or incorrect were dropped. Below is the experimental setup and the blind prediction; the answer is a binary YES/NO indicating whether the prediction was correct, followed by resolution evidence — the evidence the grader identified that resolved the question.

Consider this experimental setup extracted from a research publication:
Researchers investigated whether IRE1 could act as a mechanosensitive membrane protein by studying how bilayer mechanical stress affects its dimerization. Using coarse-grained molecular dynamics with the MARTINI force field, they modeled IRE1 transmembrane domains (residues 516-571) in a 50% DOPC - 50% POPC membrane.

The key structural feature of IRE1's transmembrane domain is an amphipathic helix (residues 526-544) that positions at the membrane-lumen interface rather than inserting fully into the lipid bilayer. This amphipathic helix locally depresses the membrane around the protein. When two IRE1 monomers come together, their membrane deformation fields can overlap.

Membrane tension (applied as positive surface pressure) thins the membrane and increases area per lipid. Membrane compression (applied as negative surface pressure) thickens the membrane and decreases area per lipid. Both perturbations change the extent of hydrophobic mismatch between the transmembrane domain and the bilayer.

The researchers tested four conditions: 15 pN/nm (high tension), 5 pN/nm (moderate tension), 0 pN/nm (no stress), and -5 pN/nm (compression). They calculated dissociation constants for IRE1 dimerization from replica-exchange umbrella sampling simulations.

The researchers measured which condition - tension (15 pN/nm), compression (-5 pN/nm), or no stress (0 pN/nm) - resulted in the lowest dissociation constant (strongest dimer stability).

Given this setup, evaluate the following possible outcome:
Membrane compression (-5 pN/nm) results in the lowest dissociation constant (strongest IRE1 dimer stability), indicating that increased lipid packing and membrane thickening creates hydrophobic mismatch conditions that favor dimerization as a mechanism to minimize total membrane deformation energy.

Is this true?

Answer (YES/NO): NO